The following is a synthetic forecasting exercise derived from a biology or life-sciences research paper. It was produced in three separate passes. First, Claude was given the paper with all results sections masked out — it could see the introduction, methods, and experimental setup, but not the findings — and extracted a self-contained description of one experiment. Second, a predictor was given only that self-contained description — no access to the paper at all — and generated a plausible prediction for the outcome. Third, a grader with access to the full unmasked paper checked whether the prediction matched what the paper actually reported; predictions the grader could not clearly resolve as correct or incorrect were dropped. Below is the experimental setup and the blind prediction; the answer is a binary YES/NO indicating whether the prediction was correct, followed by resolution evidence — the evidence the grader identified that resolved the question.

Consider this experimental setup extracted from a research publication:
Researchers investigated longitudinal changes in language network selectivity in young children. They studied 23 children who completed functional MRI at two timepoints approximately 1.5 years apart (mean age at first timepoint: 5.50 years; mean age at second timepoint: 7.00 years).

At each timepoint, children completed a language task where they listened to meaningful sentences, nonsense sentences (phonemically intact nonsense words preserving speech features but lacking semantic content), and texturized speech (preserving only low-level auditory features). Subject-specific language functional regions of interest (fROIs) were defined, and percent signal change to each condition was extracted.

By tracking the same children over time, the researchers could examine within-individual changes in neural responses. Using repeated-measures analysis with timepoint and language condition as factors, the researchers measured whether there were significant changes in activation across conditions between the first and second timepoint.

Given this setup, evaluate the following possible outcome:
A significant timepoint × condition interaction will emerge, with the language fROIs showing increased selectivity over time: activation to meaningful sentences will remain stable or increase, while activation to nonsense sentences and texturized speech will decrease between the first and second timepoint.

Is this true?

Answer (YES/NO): NO